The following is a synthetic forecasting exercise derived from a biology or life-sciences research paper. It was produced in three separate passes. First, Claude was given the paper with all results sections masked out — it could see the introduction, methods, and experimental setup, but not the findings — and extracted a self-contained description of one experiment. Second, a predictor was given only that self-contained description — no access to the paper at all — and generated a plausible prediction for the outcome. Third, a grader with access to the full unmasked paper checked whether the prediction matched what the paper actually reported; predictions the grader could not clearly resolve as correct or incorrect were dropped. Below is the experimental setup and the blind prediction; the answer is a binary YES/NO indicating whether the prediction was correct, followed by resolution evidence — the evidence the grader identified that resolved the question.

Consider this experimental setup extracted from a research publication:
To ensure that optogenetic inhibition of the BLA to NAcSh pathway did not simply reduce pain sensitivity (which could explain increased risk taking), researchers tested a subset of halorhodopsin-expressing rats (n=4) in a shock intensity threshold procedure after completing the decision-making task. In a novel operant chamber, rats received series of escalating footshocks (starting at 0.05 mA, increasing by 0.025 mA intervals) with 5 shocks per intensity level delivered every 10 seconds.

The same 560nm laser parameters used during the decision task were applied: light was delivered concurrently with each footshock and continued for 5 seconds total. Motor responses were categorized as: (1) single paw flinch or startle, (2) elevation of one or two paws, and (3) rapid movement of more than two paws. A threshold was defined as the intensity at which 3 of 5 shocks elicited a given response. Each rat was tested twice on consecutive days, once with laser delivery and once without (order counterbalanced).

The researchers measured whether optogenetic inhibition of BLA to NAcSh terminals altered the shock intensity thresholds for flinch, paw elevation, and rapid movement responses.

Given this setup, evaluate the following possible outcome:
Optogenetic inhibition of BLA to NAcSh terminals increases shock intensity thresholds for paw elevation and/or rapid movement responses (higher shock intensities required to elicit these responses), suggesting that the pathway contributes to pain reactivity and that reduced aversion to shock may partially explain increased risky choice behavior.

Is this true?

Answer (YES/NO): NO